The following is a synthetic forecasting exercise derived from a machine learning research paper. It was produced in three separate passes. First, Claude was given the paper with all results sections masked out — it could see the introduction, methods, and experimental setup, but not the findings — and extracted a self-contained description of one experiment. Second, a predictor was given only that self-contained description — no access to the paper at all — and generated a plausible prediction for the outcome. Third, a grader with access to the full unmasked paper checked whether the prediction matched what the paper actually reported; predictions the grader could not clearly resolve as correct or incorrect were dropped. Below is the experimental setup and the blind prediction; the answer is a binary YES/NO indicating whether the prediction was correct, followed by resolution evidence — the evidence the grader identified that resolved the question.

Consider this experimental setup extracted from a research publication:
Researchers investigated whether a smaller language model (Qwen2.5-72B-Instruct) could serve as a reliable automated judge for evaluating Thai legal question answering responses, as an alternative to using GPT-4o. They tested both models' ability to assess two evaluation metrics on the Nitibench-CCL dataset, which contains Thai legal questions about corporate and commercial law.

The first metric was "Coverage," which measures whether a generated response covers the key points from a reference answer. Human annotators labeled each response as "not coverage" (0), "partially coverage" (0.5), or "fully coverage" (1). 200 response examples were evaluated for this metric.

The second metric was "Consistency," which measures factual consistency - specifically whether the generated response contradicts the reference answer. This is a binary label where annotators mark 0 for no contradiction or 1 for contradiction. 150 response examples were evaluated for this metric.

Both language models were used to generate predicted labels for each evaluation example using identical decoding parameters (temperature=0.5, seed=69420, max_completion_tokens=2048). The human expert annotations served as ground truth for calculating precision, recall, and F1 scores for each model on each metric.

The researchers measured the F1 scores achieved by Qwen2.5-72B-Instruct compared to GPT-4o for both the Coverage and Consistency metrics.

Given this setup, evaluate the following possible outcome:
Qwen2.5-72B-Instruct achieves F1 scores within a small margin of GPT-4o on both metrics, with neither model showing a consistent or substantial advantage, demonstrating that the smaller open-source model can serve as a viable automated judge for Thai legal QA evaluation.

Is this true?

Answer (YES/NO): NO